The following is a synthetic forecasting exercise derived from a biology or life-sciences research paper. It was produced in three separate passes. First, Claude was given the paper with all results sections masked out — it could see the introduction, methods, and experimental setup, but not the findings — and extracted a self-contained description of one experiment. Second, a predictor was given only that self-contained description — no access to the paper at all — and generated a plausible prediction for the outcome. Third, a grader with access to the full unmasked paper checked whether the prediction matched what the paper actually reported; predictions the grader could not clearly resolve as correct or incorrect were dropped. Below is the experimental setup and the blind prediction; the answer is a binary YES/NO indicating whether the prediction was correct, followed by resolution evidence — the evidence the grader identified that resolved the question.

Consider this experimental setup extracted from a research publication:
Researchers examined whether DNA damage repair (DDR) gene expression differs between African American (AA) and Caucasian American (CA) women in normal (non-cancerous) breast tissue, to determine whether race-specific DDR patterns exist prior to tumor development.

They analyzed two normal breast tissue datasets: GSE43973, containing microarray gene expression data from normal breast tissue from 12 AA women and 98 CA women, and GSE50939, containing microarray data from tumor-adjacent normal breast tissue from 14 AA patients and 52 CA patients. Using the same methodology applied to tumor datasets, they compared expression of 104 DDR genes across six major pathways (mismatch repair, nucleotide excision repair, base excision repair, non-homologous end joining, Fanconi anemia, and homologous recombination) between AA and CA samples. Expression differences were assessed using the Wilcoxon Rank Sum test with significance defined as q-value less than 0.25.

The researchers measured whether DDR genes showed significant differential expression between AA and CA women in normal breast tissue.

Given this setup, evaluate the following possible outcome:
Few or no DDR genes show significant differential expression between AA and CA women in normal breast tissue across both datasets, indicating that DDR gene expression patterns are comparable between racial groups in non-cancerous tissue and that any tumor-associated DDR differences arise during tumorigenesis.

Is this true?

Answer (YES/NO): NO